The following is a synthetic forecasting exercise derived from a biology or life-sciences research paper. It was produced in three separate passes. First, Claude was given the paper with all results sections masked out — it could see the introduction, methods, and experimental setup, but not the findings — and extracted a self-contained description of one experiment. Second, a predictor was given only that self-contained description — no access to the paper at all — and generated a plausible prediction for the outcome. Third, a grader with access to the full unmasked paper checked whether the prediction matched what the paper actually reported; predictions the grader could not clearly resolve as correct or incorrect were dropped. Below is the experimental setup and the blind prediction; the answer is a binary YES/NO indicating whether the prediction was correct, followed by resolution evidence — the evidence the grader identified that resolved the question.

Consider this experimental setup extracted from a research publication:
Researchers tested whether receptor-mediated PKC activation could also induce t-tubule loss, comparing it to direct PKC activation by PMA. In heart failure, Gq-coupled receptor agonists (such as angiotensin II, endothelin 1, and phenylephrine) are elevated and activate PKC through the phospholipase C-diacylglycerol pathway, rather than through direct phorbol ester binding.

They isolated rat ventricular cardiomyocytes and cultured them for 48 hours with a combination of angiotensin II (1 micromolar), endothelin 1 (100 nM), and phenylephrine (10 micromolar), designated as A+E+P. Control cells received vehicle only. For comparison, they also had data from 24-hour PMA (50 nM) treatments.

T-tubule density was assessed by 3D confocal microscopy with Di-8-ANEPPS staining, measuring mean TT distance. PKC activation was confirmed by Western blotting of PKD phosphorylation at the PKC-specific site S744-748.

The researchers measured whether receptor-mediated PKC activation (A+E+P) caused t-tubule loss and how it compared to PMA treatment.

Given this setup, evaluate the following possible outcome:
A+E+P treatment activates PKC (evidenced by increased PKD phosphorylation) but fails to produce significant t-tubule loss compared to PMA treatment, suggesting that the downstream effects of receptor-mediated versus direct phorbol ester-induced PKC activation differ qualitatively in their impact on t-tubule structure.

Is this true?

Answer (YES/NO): NO